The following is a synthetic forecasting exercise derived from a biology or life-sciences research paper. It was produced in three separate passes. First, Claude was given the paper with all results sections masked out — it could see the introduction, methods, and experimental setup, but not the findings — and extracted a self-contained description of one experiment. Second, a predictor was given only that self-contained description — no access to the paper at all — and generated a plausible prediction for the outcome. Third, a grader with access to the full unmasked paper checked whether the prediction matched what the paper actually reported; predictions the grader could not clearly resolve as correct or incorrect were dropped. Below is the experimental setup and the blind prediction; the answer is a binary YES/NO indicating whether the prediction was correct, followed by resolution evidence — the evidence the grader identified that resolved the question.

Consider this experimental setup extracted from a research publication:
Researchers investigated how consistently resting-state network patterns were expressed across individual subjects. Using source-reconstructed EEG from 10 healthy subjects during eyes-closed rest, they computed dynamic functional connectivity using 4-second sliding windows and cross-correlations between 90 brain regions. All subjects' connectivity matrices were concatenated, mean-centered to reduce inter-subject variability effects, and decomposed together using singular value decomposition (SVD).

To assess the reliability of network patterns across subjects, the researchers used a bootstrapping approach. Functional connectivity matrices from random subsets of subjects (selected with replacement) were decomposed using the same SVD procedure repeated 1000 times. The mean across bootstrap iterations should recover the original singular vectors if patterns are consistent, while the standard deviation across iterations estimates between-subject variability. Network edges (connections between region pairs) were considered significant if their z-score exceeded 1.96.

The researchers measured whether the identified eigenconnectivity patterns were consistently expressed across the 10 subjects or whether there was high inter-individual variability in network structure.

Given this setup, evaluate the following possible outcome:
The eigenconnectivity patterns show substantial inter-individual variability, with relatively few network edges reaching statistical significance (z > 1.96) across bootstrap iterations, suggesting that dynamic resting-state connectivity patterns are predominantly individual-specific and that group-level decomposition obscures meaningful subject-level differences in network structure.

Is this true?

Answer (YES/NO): NO